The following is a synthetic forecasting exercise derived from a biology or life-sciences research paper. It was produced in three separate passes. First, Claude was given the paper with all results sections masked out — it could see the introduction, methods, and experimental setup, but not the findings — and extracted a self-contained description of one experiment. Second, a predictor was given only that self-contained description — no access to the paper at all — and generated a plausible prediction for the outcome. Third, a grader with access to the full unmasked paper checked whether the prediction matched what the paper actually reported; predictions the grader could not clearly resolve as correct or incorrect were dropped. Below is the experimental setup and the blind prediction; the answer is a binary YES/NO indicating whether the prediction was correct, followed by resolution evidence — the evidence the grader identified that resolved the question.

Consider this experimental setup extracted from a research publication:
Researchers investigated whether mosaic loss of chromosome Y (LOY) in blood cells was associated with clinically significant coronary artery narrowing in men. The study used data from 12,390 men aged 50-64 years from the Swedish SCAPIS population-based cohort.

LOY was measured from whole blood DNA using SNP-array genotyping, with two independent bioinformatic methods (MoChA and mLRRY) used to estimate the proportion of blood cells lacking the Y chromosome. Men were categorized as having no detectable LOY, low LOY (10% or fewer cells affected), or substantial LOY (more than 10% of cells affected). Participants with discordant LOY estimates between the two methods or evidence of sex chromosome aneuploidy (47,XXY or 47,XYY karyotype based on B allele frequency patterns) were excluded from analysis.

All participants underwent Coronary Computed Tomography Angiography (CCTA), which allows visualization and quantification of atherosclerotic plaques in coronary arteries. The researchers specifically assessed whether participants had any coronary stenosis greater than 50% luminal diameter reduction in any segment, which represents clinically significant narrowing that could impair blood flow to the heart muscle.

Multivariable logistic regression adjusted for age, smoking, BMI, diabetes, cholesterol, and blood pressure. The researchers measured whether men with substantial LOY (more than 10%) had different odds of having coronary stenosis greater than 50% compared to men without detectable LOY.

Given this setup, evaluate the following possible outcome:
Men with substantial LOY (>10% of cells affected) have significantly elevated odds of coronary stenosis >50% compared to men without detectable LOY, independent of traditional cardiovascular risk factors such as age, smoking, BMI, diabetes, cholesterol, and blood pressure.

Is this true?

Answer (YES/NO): YES